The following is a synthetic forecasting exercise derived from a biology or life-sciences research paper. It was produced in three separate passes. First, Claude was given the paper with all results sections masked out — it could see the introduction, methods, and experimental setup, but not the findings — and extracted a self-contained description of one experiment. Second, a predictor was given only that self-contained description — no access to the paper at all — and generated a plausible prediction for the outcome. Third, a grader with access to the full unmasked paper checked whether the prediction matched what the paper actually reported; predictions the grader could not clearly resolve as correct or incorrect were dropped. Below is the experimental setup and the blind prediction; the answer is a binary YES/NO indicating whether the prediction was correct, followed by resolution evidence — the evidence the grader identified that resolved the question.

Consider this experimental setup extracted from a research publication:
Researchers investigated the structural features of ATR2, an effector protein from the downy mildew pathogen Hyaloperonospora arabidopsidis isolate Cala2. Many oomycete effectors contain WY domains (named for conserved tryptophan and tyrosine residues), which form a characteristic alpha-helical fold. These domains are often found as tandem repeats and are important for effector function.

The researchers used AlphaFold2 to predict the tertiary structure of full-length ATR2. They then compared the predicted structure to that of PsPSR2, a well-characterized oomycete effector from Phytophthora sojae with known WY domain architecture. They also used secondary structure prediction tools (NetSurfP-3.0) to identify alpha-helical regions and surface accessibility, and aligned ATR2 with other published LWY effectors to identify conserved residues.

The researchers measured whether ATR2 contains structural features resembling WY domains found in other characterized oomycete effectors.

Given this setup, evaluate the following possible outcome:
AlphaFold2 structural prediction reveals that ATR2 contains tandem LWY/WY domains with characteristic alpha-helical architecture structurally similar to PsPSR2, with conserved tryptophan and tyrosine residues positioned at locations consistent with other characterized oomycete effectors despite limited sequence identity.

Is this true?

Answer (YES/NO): NO